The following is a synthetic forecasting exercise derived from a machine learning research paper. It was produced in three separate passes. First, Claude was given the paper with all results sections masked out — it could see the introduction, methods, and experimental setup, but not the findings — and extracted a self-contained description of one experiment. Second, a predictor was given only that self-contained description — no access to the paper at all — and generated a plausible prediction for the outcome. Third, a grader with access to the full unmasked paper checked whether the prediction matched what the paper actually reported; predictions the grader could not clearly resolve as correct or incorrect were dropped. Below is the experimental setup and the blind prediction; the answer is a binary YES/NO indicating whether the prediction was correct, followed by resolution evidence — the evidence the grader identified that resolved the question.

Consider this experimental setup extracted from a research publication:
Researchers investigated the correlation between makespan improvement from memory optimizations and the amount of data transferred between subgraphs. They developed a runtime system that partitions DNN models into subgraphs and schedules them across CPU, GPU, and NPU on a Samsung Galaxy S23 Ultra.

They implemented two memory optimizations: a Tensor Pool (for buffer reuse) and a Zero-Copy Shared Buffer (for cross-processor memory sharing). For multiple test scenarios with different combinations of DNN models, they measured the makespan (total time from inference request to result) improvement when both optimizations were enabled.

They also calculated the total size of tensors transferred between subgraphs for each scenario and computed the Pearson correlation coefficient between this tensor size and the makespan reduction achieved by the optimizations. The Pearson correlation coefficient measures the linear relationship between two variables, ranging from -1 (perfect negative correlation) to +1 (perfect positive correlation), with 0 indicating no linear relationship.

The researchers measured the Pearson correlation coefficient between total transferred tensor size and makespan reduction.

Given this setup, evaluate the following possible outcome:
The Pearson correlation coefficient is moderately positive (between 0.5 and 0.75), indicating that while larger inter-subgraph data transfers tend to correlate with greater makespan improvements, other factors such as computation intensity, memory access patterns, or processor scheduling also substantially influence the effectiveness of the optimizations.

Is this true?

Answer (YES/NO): YES